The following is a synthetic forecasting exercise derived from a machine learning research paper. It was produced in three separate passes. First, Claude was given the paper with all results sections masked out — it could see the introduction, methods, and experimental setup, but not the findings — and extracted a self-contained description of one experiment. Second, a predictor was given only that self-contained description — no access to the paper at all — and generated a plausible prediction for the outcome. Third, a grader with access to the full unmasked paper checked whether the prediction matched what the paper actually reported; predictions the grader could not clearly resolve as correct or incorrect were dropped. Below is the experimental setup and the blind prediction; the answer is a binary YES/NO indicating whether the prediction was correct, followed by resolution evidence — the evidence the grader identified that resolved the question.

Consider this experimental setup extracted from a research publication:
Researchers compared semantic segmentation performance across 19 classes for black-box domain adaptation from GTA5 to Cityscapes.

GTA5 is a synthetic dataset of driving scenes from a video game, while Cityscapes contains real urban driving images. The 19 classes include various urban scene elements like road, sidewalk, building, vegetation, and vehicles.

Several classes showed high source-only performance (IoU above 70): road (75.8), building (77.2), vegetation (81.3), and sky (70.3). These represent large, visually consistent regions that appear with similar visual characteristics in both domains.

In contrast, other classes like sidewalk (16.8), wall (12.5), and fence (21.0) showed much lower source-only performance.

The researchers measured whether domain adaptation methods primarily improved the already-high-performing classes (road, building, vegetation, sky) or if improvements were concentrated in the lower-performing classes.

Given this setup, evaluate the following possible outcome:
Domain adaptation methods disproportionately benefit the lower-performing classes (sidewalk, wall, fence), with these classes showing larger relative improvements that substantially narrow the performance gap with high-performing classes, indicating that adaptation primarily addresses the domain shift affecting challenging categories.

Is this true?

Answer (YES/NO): NO